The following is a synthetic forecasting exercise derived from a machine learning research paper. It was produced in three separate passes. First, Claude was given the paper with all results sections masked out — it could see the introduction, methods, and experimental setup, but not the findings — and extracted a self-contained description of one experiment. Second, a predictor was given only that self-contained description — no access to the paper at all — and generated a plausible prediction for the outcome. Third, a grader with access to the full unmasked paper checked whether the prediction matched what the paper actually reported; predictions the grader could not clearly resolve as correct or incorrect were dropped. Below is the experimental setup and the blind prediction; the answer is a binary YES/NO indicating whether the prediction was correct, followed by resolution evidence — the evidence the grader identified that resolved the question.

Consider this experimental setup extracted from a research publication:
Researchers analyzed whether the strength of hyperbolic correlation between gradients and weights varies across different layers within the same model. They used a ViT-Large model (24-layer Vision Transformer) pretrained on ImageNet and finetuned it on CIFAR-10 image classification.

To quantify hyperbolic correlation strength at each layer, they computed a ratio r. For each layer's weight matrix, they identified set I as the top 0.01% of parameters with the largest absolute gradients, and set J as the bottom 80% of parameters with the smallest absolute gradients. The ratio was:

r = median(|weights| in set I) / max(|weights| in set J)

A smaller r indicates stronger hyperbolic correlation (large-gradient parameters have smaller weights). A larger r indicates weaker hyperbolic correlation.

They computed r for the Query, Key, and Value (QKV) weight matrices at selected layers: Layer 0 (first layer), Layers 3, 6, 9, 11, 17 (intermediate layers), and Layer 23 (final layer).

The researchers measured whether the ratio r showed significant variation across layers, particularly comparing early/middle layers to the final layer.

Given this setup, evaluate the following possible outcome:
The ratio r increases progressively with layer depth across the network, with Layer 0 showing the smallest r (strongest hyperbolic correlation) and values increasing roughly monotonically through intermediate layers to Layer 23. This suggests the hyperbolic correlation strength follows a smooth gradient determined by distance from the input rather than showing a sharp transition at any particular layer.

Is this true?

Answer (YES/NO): NO